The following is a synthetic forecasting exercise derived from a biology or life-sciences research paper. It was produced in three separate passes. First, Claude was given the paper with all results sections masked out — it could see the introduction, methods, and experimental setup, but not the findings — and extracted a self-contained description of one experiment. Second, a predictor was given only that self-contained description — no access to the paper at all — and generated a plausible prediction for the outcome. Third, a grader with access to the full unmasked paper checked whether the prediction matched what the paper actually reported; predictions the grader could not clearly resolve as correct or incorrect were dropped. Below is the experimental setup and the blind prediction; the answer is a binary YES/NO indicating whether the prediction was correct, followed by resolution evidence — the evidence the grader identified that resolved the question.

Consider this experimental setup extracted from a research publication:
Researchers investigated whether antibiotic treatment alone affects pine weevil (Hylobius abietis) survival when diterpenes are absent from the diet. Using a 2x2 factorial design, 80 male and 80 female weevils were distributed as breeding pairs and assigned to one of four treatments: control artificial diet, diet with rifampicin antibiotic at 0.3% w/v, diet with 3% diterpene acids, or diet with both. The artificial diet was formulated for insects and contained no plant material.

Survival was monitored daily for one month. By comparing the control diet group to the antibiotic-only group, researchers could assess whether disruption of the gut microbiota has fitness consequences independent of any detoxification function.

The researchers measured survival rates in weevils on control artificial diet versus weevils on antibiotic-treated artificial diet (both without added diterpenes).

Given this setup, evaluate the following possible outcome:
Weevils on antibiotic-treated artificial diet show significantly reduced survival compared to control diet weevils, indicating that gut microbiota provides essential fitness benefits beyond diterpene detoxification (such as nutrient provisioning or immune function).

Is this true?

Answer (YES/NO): NO